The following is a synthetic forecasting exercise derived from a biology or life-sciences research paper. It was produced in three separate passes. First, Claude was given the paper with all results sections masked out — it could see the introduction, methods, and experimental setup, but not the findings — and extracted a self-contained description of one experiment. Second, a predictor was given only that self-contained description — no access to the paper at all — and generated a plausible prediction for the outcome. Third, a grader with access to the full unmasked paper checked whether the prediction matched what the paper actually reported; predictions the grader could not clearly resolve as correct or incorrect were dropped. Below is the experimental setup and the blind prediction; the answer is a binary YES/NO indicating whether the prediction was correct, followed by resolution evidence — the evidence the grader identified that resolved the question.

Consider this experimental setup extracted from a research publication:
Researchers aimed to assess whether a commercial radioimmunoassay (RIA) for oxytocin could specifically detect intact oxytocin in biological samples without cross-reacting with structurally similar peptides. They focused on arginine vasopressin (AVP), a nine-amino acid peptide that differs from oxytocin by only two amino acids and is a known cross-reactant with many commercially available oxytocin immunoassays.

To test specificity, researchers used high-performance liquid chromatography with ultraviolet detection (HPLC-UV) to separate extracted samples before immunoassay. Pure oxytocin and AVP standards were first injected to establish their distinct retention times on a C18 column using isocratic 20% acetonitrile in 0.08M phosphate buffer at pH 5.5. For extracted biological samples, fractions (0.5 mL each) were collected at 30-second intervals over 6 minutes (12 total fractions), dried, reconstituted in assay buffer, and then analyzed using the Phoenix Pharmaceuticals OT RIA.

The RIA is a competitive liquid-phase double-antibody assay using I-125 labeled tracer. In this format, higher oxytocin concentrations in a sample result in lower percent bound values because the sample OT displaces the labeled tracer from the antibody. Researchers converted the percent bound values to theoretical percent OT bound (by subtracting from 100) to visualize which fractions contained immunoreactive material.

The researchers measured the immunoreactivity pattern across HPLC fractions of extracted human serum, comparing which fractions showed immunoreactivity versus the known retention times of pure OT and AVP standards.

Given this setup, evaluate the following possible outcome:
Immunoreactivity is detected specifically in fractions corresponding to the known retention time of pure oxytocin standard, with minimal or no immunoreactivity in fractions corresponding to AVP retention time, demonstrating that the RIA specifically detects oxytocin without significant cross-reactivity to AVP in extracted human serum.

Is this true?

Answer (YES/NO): YES